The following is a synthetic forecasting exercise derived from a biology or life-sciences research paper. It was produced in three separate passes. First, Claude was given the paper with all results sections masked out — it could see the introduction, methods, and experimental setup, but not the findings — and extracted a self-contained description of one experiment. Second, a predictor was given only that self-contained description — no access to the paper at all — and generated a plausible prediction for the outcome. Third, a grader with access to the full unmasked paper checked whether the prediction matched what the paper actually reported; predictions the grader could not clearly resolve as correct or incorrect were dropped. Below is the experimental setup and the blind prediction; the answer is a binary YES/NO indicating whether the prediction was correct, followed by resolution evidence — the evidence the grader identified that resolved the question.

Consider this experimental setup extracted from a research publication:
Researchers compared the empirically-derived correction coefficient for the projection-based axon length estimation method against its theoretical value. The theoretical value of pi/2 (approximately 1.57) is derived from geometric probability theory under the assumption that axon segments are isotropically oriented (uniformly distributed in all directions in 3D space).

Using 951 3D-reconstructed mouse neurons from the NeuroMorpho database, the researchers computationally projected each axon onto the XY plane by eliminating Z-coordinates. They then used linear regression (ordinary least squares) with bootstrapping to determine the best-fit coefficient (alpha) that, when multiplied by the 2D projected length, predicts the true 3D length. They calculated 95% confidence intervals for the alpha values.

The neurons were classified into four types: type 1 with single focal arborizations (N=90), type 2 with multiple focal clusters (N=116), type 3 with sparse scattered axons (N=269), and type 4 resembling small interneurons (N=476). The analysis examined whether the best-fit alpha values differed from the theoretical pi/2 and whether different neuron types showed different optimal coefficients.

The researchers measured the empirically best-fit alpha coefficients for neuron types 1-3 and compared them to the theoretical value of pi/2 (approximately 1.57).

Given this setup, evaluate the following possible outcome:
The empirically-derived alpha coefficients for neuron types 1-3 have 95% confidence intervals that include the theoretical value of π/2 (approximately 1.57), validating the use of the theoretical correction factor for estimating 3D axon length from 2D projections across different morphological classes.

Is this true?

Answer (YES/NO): NO